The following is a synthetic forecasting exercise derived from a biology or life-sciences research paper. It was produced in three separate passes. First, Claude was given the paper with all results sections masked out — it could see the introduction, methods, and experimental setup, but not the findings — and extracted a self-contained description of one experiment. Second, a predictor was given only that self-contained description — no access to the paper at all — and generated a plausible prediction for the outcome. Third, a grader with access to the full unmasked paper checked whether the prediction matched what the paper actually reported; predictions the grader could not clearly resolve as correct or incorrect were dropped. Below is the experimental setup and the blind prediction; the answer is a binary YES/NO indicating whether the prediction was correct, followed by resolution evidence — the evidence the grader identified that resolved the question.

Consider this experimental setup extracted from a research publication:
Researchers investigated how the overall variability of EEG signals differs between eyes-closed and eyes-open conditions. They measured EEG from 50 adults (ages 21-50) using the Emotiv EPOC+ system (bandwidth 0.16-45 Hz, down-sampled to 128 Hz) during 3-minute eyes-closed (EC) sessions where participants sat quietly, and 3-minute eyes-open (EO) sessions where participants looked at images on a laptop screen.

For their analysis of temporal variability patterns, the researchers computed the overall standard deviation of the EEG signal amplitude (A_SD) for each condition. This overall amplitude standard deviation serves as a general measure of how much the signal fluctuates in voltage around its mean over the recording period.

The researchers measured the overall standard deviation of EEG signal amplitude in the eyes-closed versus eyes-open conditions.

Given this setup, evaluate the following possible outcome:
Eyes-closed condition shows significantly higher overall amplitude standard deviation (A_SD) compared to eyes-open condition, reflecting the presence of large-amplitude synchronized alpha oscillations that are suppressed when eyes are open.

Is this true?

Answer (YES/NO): NO